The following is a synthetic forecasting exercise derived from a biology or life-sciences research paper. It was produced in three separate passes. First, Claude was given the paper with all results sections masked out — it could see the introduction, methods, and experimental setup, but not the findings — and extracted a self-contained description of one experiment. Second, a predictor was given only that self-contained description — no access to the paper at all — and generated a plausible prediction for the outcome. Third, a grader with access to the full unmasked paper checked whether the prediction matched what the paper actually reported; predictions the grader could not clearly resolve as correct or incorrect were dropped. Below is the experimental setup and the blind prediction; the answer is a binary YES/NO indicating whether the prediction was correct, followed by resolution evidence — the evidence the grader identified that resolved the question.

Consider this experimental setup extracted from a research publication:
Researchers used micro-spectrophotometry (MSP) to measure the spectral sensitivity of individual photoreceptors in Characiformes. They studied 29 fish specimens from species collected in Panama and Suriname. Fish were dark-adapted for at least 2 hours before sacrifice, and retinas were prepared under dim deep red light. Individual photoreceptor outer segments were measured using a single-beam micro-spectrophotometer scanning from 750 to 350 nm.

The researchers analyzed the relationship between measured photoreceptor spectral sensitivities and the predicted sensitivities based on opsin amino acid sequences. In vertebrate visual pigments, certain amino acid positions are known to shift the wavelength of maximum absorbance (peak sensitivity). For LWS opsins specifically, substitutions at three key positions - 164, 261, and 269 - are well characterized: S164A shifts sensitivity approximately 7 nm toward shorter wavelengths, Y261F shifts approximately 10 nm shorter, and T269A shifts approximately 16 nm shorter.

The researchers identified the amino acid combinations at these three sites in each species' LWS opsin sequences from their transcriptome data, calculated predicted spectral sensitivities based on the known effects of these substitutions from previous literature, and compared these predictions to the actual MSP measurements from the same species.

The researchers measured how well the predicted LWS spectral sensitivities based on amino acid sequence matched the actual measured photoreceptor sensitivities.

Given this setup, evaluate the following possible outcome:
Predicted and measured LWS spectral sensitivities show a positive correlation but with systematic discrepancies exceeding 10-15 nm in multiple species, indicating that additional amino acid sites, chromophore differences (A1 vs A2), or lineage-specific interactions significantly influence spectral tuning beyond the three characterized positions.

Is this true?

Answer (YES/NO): NO